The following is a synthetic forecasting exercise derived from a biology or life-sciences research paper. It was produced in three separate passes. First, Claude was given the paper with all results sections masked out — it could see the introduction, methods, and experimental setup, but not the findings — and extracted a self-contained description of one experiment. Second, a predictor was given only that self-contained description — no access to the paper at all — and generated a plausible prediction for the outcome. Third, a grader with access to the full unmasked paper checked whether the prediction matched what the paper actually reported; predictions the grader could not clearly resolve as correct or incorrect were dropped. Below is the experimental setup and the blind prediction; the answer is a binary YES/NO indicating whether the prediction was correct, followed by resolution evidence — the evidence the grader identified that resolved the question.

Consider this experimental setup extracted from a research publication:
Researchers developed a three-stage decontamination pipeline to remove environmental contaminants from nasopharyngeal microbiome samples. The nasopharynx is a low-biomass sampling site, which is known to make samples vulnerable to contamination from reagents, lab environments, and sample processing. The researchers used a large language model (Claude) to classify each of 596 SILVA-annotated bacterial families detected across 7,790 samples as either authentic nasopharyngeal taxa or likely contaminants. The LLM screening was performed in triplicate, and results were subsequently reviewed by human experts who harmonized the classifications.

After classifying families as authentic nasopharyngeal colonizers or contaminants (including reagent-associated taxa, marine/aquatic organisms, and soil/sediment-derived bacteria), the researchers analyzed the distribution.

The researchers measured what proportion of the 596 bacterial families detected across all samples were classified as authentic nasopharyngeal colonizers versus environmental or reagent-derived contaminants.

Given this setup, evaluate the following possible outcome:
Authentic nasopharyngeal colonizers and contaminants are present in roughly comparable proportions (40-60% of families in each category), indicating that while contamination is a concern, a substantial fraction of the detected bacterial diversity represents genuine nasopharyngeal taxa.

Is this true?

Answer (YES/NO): NO